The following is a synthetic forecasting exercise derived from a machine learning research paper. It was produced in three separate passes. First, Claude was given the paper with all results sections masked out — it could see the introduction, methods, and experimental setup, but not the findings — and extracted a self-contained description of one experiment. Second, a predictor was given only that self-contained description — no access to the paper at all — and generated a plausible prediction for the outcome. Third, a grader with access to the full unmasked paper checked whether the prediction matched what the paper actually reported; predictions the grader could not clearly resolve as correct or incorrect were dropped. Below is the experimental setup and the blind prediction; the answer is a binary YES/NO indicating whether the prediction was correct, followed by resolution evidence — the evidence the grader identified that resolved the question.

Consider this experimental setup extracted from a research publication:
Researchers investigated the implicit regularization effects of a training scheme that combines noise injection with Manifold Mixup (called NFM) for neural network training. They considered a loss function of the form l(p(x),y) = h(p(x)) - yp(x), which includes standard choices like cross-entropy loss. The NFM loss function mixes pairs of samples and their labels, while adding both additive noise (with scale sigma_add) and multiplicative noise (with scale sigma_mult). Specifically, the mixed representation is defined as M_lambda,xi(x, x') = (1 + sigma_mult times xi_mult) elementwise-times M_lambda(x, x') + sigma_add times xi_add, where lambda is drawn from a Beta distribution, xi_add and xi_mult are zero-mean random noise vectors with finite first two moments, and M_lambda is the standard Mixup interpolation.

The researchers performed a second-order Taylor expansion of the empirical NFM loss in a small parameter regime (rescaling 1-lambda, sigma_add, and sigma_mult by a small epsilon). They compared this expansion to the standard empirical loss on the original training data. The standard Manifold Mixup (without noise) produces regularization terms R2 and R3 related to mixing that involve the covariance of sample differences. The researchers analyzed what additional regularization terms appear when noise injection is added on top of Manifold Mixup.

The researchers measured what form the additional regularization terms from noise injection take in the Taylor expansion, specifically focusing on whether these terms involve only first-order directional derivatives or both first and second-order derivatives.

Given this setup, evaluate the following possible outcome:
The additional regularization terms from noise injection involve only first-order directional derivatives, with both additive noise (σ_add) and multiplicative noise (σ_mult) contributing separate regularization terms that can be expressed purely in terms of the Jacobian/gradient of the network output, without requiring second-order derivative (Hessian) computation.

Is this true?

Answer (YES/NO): NO